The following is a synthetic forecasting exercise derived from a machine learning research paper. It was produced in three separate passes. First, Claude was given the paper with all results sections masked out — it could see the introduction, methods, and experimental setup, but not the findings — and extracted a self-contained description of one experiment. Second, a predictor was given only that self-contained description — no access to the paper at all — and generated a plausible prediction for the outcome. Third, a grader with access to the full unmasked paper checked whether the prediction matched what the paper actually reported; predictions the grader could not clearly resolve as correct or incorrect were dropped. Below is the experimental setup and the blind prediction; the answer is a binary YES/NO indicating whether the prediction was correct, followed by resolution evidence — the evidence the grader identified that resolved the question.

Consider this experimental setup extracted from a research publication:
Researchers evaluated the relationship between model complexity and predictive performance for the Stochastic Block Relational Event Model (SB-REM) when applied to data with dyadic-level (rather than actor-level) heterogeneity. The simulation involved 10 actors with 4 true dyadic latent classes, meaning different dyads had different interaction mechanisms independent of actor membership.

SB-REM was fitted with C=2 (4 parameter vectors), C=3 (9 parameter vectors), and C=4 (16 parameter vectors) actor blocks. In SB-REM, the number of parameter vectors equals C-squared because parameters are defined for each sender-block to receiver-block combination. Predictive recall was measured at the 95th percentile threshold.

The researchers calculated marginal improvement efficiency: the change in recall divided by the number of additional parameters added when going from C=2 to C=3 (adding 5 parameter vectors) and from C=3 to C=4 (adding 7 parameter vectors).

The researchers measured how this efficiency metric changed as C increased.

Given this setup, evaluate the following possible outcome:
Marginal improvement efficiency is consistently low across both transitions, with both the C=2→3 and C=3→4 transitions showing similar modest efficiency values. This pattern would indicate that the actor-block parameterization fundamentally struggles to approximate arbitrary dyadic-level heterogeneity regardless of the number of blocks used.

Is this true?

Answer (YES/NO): NO